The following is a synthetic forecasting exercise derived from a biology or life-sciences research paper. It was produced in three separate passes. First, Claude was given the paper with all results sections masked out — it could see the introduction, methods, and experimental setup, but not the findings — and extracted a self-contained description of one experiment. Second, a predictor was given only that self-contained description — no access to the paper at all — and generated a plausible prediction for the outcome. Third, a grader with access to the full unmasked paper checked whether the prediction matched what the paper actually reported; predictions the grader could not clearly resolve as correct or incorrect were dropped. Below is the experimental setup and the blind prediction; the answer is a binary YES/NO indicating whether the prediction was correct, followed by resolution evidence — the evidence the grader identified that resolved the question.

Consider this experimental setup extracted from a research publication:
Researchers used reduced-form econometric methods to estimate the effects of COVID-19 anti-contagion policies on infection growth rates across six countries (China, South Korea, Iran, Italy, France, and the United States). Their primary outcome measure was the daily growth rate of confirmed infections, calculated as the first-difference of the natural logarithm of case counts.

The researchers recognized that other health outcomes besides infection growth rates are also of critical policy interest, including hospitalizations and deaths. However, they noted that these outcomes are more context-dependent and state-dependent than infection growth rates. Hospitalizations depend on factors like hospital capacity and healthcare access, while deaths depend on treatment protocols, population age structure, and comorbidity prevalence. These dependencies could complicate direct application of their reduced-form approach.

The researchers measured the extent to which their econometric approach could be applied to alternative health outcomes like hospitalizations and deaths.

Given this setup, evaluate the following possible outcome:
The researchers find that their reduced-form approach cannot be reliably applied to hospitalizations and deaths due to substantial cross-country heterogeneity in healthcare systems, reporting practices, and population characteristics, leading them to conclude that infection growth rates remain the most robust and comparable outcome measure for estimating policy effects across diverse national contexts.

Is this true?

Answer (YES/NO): NO